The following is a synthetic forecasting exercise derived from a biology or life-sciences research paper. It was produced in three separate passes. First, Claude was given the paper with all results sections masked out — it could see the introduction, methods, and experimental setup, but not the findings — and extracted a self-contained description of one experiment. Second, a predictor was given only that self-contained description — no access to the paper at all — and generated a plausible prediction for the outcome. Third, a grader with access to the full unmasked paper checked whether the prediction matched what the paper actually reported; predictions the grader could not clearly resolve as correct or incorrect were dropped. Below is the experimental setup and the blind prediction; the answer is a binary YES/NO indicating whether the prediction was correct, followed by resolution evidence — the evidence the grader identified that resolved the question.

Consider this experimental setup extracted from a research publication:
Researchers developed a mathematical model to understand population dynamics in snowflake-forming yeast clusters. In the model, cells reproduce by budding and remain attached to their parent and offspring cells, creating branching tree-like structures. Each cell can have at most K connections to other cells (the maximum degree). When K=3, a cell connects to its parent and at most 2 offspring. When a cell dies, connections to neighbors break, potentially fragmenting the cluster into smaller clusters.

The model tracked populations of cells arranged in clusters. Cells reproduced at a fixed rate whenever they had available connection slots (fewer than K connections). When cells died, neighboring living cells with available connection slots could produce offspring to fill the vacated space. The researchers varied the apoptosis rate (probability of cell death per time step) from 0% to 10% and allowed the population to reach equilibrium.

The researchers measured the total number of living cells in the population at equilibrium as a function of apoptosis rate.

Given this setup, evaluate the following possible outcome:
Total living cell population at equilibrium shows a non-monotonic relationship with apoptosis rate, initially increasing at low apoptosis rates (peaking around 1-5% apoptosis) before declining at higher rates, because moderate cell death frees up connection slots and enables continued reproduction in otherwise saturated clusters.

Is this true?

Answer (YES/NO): NO